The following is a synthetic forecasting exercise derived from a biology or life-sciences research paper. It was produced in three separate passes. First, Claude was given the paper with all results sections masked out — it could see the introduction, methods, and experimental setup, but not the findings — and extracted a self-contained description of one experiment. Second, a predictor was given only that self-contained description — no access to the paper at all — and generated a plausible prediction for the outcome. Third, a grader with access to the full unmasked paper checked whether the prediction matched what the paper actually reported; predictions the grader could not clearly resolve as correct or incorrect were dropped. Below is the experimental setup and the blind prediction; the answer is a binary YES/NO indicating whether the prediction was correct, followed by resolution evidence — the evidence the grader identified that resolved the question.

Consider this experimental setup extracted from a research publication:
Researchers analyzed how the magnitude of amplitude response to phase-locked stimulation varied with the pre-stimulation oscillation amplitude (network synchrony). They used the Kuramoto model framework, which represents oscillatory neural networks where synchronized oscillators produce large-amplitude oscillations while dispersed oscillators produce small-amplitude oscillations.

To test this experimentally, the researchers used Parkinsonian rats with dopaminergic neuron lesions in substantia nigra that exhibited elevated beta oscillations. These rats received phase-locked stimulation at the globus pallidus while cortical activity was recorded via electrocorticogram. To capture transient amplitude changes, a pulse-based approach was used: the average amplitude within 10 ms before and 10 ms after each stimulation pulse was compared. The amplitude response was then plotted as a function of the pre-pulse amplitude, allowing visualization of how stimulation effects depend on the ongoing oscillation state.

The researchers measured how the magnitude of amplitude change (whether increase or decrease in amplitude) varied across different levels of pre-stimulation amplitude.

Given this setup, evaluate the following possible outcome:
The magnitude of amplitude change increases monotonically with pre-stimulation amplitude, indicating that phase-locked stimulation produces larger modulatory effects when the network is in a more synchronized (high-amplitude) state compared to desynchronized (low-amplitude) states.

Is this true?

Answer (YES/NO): NO